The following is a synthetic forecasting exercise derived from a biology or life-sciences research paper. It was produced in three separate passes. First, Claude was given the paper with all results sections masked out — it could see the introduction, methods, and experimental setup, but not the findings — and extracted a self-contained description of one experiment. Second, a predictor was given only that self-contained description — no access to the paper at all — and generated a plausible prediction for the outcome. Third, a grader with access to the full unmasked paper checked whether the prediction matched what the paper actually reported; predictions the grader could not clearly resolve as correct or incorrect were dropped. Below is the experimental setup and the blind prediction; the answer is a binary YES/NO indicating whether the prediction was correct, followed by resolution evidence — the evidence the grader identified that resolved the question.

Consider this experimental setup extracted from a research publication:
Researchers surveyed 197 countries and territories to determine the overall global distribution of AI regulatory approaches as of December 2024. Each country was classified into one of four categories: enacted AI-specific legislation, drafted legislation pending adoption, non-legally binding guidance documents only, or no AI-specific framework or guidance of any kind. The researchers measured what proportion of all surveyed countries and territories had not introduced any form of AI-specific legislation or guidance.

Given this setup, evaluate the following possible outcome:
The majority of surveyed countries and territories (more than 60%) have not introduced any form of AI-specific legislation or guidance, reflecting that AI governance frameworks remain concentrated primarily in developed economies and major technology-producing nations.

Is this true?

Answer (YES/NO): NO